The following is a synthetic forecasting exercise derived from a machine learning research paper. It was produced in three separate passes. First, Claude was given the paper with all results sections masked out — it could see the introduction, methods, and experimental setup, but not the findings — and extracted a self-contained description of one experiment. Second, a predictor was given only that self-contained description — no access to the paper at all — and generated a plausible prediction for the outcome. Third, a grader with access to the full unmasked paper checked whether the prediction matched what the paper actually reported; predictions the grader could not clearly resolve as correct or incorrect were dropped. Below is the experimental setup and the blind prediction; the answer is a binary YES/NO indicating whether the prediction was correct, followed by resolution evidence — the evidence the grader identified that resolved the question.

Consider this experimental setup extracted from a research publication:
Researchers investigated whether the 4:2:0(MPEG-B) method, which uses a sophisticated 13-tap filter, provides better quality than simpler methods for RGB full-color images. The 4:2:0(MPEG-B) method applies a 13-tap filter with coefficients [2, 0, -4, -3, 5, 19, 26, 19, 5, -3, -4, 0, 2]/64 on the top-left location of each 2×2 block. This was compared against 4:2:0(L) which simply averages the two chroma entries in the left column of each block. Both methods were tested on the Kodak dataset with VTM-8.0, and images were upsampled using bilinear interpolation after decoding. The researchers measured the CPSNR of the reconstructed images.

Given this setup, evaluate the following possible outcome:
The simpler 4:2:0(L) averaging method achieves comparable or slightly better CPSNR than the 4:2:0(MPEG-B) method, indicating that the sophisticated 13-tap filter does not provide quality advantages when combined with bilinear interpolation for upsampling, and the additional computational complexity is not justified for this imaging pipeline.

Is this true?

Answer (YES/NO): NO